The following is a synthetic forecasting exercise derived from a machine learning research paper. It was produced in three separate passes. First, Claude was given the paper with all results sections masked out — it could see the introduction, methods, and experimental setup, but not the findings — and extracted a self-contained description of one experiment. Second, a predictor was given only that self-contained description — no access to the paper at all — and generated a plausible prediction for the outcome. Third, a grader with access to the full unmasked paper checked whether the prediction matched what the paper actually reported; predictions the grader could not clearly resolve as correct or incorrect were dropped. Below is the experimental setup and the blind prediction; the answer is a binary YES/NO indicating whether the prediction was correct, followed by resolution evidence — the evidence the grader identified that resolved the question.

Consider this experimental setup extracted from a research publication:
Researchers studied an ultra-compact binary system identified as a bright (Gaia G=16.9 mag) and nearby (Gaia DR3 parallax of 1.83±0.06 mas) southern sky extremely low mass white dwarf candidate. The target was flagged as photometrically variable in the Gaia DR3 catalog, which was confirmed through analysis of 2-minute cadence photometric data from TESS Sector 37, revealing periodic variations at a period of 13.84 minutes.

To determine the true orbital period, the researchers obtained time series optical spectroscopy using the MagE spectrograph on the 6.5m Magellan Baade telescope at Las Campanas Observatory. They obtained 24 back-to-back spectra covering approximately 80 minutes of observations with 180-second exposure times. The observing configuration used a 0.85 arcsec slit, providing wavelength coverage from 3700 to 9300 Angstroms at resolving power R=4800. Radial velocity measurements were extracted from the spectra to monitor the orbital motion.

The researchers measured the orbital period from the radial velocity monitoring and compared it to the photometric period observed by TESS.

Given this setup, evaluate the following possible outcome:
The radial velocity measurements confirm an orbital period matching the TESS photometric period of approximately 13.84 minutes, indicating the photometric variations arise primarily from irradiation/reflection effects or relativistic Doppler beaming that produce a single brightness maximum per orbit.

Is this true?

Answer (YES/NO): NO